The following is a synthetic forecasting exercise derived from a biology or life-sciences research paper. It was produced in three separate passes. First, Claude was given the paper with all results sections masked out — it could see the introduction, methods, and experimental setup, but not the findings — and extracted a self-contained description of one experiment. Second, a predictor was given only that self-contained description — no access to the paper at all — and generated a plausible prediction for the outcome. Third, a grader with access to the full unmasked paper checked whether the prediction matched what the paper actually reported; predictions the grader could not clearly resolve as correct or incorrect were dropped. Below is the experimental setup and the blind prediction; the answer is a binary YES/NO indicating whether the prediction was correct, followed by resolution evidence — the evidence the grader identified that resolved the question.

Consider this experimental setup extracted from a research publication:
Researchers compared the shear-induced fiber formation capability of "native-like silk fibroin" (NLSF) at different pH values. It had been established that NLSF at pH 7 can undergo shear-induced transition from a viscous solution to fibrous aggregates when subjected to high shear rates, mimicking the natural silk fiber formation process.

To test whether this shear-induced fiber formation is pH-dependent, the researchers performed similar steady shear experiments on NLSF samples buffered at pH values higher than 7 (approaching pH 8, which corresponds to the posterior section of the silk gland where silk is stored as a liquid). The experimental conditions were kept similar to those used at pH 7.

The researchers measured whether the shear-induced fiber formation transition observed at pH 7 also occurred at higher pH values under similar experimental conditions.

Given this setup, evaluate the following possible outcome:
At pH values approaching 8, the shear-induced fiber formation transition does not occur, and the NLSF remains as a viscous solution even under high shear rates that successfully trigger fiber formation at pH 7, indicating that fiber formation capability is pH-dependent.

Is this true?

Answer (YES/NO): YES